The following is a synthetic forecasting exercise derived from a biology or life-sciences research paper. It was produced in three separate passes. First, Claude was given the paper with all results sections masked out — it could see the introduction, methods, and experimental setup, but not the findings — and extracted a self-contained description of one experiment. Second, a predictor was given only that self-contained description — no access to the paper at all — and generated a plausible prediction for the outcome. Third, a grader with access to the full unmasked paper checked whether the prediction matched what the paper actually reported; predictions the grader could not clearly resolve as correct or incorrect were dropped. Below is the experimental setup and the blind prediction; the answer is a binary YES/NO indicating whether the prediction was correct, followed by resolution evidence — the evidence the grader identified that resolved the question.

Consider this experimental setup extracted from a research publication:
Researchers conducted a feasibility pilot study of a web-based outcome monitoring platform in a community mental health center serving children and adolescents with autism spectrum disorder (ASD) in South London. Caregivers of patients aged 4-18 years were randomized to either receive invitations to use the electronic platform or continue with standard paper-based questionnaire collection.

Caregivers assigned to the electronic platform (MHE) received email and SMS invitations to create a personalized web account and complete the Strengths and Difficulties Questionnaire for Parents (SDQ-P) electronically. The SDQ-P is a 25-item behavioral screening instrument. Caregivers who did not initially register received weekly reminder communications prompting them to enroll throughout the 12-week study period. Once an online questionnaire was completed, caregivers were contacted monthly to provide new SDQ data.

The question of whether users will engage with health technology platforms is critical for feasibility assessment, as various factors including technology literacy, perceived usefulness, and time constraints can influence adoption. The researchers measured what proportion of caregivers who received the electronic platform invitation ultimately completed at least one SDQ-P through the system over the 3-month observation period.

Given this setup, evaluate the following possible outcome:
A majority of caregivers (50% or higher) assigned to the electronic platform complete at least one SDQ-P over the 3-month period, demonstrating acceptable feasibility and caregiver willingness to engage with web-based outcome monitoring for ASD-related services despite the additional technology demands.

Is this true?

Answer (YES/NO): YES